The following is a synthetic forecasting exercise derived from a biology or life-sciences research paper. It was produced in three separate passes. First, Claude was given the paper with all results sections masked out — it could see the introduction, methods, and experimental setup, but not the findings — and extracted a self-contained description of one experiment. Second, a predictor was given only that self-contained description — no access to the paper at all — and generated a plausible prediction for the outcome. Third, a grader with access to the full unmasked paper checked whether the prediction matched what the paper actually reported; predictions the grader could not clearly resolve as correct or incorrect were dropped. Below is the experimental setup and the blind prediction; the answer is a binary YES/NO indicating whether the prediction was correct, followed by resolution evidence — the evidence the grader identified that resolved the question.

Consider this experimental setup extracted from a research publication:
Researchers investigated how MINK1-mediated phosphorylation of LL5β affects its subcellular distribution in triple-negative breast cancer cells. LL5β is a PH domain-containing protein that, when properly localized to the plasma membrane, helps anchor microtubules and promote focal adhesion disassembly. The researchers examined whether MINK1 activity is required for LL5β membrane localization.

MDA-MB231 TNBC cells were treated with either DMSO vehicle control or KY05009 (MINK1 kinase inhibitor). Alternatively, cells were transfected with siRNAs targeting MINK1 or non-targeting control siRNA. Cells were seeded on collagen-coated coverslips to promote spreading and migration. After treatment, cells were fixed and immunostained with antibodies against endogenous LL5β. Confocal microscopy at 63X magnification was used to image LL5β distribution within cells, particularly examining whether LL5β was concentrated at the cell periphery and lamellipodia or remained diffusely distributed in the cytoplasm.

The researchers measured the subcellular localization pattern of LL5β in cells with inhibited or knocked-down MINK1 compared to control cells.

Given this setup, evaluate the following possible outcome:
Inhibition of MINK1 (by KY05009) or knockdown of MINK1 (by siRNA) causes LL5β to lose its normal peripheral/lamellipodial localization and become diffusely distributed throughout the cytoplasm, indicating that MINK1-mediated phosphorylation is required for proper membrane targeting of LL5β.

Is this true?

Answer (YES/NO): NO